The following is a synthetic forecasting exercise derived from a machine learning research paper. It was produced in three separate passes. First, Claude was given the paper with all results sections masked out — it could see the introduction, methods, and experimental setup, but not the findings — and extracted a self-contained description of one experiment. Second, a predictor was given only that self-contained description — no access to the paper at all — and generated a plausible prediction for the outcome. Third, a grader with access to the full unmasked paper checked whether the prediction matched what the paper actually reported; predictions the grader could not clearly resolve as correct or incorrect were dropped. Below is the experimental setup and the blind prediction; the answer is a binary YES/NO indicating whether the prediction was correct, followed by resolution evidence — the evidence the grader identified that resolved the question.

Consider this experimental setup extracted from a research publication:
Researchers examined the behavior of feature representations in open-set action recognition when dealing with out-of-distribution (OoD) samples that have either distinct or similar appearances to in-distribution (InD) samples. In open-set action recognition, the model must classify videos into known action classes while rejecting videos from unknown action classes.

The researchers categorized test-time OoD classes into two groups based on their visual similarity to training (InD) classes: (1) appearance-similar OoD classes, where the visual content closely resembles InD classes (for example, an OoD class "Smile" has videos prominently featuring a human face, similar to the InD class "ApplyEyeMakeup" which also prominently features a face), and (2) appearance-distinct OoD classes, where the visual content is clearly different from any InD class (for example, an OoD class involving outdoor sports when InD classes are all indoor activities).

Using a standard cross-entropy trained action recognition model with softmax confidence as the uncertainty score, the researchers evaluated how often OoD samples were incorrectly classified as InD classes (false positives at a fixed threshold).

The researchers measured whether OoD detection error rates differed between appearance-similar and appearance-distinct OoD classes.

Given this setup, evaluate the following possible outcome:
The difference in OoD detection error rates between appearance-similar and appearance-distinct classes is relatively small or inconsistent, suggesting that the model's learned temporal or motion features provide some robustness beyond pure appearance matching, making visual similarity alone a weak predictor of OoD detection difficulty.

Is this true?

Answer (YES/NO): NO